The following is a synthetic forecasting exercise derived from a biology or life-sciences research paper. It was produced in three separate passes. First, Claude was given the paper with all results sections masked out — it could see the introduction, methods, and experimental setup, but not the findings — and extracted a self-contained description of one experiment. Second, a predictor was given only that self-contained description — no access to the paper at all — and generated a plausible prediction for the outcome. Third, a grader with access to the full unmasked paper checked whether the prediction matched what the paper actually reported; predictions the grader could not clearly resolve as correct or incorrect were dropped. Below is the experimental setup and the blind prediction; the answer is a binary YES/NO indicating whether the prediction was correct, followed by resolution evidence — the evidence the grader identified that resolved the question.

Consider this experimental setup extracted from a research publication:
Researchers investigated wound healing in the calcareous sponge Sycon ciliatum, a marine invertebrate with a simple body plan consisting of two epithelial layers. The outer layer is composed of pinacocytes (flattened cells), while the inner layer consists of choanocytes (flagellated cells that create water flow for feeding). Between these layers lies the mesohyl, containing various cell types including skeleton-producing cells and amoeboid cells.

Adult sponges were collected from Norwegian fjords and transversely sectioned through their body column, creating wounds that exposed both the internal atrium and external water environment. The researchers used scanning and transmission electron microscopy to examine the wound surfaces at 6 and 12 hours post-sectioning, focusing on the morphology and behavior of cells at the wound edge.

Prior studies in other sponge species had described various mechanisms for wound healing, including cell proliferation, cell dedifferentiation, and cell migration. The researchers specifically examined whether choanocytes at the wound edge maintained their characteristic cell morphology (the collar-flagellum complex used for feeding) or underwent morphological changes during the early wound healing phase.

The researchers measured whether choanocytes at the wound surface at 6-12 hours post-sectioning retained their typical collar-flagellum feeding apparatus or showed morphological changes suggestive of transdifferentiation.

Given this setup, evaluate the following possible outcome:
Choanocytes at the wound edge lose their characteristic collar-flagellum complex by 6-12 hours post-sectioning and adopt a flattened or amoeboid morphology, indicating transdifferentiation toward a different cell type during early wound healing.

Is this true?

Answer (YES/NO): NO